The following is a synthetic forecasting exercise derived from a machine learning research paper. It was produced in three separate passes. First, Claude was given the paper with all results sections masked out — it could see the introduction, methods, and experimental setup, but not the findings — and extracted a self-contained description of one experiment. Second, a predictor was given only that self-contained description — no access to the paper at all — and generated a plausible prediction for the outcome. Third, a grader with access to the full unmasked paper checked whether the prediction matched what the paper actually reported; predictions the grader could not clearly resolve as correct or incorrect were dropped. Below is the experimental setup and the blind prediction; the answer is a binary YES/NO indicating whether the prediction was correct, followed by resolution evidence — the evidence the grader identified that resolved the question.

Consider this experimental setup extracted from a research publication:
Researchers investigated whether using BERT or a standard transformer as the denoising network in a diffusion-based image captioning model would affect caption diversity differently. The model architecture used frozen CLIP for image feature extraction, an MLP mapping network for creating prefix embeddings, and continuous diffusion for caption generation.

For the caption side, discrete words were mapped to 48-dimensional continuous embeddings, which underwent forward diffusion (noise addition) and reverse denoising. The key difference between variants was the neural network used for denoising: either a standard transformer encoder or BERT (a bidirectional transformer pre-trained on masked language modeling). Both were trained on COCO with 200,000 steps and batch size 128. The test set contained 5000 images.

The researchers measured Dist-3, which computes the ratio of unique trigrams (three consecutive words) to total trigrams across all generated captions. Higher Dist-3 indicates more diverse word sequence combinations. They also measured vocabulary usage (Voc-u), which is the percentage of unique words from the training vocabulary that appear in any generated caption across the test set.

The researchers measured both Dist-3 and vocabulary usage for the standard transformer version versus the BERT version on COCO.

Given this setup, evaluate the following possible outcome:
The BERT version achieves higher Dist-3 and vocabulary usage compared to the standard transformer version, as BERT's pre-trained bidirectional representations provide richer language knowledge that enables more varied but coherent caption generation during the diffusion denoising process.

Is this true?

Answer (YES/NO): YES